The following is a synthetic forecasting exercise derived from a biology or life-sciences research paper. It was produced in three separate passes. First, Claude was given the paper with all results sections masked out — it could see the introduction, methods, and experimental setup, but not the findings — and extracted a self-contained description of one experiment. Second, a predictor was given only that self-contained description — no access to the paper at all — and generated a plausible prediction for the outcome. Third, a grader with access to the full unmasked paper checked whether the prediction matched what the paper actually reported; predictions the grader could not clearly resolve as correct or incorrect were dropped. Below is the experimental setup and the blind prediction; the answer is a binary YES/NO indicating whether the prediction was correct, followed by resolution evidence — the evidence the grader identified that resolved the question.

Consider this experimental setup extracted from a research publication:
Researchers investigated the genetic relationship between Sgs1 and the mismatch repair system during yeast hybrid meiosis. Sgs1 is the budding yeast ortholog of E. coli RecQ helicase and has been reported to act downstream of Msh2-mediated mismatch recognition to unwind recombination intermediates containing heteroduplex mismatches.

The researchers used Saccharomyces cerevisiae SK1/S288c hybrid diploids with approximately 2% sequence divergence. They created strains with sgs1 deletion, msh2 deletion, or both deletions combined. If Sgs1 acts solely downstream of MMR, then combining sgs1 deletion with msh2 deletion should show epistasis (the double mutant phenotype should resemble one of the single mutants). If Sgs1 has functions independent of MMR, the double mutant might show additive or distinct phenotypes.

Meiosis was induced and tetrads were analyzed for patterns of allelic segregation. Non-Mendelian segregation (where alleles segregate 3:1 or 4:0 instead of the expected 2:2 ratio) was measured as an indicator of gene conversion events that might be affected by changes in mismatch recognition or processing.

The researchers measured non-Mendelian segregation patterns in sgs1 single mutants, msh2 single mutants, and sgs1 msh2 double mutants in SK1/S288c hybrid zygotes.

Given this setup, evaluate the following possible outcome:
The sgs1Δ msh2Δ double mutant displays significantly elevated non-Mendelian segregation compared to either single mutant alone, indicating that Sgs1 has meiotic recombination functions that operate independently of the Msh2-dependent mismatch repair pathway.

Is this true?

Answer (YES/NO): YES